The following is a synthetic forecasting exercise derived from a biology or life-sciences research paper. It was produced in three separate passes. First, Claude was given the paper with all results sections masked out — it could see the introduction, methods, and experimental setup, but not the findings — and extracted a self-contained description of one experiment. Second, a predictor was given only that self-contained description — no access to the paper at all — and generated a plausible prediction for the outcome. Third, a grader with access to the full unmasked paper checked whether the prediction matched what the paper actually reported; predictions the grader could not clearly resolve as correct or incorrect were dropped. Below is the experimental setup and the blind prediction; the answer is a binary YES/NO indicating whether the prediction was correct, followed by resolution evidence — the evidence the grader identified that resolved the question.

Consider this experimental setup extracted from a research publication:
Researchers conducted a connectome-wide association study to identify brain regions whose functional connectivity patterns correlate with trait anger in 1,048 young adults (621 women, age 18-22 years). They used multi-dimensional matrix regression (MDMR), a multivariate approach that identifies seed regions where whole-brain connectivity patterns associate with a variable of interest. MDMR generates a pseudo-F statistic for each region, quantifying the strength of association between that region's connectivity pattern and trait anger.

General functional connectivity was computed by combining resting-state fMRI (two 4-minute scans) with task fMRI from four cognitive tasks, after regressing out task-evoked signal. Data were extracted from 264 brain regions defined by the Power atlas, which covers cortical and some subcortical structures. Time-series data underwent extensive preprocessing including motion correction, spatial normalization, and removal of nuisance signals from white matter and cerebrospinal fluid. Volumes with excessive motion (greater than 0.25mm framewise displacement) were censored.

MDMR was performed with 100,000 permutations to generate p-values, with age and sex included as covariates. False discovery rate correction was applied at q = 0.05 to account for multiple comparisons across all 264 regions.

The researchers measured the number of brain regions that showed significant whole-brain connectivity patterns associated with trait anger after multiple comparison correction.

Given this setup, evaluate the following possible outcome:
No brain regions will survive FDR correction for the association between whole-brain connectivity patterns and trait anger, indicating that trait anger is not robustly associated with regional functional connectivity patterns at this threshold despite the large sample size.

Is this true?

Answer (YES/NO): NO